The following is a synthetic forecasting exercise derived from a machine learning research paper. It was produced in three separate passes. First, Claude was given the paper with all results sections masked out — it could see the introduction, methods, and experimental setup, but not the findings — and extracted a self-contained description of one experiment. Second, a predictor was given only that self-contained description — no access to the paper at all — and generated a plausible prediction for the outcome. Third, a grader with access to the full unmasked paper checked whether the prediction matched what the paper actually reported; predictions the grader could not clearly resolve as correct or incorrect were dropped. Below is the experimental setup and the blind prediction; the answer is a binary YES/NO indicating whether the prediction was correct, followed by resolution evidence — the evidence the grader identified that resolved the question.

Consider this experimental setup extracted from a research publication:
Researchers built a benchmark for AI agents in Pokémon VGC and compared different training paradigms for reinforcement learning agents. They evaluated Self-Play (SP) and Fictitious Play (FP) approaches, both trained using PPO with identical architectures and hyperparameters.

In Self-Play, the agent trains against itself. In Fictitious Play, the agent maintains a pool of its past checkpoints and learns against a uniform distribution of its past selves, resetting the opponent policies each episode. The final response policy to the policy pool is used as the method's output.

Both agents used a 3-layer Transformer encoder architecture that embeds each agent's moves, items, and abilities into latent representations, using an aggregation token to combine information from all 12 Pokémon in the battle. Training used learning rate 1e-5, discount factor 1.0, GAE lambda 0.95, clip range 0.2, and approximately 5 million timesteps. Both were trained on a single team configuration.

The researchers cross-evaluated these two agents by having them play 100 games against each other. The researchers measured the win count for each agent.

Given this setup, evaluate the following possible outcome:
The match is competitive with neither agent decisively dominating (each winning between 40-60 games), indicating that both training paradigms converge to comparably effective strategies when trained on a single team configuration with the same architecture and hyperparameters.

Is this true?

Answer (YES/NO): NO